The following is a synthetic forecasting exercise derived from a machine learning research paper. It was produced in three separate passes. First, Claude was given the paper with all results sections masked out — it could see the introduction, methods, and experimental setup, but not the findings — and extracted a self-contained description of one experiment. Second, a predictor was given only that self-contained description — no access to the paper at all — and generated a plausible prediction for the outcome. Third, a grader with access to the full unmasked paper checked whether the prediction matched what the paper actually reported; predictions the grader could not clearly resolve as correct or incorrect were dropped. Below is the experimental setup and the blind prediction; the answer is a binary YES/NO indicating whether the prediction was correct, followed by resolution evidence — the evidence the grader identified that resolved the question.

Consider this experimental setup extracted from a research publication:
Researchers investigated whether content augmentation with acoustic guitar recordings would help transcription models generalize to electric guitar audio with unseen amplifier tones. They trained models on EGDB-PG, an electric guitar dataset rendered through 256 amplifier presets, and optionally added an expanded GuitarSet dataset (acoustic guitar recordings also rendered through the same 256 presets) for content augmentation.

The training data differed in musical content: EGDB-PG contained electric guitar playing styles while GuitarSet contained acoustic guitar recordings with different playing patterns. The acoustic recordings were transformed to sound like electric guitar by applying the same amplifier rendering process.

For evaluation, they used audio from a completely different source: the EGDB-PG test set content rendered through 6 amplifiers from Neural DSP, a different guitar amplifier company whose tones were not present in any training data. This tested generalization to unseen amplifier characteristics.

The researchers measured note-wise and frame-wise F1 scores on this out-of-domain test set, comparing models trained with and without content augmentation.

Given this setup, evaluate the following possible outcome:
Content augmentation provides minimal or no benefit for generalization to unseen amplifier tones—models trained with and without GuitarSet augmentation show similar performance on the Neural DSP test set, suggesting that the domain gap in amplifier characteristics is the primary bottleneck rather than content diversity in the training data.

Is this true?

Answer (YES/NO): NO